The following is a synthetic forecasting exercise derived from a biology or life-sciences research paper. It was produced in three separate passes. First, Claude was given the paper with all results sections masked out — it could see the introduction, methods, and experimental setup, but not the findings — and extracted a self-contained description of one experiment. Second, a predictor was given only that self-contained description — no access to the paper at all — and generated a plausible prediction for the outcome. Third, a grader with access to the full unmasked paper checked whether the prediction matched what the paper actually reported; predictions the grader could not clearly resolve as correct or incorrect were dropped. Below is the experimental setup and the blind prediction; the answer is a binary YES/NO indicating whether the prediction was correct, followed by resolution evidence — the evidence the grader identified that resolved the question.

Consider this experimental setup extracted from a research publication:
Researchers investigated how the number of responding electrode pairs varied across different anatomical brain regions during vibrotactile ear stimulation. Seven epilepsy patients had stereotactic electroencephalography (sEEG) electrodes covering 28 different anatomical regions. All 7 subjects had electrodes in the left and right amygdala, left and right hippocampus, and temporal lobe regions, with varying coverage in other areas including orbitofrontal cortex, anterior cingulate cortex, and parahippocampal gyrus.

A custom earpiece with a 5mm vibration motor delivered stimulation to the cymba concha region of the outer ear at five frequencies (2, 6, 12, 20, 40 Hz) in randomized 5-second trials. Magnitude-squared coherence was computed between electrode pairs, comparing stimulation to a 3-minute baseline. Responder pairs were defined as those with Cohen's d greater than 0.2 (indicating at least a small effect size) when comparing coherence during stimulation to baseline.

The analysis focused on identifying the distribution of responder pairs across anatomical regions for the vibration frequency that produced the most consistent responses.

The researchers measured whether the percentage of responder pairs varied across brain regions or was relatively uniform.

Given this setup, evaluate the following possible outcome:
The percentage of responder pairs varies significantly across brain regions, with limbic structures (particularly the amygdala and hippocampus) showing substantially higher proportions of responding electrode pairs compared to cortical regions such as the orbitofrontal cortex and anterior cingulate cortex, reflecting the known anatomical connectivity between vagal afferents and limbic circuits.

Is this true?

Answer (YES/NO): NO